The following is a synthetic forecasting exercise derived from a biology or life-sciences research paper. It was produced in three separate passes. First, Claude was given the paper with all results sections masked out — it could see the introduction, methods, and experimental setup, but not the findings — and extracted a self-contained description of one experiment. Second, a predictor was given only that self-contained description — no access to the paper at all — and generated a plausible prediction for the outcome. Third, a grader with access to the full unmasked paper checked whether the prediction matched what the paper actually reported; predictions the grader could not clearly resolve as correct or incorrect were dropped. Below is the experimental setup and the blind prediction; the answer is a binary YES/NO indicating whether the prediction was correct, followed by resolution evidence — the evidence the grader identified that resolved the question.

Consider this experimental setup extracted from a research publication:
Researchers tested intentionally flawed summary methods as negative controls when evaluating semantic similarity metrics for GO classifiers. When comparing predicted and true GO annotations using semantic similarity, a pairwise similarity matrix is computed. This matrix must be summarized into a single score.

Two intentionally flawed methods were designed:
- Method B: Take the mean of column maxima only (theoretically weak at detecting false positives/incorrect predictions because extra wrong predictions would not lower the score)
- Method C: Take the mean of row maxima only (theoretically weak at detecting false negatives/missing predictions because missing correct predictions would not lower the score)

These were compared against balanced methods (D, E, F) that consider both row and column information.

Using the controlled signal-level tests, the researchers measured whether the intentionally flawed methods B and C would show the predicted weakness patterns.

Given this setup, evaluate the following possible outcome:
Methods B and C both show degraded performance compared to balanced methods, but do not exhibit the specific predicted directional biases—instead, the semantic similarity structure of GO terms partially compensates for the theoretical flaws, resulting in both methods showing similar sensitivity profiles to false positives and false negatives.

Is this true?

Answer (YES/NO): NO